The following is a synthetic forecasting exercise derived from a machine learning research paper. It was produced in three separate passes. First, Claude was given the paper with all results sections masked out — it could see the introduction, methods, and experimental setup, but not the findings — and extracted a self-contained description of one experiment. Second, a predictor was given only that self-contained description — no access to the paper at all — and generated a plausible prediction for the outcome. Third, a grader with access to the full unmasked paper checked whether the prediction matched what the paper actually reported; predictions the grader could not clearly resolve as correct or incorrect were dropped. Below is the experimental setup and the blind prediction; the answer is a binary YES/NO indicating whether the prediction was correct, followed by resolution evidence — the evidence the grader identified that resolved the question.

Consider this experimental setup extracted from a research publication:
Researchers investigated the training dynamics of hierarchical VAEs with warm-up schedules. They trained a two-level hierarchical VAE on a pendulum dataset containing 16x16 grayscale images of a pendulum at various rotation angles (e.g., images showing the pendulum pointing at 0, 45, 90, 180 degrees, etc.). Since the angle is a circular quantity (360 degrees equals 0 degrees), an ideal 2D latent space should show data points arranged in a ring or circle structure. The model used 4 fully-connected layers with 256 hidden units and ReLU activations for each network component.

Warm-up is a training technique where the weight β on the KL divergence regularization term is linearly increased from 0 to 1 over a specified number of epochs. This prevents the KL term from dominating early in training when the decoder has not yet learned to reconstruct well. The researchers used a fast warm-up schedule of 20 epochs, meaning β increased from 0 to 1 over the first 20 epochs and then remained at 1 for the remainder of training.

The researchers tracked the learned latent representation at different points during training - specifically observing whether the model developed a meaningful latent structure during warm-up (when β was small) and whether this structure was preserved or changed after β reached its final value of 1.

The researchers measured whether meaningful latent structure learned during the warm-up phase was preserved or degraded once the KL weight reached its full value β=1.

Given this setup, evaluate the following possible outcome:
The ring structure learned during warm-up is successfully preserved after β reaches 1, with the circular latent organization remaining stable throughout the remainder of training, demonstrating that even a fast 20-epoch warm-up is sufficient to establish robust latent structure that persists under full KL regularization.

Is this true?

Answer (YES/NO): NO